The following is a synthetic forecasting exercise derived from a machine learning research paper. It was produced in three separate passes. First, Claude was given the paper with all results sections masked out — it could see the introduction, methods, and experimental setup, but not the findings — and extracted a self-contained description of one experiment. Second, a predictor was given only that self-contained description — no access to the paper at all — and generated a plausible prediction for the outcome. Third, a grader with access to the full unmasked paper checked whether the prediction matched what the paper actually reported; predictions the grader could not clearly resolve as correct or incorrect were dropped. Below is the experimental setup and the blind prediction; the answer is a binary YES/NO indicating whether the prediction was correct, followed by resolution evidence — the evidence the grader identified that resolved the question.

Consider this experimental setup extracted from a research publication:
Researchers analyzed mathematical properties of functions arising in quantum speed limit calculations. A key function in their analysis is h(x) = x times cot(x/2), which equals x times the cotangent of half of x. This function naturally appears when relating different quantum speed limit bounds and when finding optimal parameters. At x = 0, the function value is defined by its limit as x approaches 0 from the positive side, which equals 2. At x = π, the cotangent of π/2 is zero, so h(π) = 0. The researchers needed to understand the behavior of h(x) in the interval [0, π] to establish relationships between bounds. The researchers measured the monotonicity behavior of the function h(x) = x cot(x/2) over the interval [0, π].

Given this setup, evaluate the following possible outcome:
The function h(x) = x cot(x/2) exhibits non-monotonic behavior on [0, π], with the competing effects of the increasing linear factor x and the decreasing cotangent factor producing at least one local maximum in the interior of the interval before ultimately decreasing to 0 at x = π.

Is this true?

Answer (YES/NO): NO